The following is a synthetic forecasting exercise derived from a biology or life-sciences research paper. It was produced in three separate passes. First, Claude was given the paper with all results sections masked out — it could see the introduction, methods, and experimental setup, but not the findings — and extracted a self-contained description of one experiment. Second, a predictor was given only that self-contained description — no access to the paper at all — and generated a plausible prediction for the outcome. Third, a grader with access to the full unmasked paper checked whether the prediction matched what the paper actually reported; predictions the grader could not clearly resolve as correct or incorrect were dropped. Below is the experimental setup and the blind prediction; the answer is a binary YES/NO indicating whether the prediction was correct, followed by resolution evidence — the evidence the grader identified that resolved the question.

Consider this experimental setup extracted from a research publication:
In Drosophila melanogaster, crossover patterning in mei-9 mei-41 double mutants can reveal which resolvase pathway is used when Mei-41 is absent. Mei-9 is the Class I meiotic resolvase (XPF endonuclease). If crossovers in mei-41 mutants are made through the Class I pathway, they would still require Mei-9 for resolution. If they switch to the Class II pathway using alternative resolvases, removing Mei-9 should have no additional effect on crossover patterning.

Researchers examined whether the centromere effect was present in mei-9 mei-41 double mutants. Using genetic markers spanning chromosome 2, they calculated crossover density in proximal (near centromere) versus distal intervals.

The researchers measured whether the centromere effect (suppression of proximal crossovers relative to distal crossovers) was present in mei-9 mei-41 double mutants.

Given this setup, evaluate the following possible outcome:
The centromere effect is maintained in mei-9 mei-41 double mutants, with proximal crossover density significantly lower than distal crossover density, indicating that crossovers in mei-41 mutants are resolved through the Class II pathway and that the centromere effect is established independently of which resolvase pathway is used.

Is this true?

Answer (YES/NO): YES